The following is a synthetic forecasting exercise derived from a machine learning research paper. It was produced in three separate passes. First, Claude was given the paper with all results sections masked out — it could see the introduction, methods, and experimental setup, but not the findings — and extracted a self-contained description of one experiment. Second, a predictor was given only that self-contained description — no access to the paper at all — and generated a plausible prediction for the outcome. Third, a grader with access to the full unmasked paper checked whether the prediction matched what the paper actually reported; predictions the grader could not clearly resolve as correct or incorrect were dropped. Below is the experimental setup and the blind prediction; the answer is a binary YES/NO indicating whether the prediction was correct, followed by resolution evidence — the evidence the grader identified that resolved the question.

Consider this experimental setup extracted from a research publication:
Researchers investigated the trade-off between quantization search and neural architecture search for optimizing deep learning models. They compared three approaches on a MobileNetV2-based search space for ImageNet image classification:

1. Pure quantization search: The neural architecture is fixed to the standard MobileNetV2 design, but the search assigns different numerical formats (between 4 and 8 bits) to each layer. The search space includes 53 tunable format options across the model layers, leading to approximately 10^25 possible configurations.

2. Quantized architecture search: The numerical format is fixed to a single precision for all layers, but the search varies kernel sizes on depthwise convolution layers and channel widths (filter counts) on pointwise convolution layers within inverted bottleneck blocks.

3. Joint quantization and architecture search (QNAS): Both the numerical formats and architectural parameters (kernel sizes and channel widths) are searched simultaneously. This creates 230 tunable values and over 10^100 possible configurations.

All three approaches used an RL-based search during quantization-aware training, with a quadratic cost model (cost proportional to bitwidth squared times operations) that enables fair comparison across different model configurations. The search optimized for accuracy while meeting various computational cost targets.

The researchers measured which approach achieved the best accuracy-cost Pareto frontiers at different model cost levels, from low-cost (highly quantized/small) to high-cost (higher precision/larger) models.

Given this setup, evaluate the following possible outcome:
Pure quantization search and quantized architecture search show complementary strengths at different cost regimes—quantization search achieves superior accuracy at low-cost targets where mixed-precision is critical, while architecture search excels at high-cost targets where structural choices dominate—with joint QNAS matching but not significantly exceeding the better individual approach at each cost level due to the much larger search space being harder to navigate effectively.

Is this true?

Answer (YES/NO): NO